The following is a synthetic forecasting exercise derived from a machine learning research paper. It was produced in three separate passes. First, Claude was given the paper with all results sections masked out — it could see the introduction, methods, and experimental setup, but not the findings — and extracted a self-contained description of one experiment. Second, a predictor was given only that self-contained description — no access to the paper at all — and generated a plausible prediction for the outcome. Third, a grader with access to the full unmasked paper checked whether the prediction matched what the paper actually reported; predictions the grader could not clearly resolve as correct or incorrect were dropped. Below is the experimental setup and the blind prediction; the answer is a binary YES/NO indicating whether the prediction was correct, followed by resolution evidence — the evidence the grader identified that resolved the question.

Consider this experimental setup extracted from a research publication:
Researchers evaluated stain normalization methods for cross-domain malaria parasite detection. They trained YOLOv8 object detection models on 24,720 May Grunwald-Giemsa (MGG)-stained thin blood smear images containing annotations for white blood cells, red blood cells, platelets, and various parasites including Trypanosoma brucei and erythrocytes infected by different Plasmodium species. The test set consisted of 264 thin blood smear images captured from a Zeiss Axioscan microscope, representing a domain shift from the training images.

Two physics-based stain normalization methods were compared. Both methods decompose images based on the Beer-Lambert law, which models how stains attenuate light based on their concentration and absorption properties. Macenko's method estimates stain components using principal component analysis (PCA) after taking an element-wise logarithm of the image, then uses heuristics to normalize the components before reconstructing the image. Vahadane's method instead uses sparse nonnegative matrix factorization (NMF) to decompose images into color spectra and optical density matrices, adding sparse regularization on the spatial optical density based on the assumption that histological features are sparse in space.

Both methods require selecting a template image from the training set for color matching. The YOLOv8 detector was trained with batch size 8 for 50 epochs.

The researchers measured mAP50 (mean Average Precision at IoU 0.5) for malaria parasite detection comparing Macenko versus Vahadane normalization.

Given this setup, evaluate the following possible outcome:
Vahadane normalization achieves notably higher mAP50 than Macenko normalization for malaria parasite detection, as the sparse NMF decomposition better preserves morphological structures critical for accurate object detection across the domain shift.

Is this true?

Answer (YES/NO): YES